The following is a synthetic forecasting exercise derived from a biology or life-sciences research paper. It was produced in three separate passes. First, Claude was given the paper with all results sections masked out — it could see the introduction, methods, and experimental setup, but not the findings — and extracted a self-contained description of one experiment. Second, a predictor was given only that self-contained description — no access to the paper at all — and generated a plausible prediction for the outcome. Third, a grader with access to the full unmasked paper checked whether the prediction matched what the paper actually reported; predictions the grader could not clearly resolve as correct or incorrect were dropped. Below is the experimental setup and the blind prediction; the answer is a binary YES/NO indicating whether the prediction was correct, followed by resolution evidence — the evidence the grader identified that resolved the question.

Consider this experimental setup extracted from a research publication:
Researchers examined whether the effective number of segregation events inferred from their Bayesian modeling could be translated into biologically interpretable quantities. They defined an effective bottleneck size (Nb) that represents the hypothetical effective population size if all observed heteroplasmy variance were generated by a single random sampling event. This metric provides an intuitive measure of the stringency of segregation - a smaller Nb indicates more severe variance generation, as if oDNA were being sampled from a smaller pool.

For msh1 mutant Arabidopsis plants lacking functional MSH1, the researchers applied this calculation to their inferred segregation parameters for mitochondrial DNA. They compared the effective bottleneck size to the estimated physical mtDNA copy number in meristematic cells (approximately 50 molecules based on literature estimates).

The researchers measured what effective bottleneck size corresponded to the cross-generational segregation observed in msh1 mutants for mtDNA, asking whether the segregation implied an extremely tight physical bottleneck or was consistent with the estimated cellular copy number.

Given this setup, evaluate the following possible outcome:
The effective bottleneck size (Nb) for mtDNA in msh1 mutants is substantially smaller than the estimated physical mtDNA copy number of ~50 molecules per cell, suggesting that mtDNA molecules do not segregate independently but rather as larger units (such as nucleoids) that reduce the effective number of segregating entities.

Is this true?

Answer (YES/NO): NO